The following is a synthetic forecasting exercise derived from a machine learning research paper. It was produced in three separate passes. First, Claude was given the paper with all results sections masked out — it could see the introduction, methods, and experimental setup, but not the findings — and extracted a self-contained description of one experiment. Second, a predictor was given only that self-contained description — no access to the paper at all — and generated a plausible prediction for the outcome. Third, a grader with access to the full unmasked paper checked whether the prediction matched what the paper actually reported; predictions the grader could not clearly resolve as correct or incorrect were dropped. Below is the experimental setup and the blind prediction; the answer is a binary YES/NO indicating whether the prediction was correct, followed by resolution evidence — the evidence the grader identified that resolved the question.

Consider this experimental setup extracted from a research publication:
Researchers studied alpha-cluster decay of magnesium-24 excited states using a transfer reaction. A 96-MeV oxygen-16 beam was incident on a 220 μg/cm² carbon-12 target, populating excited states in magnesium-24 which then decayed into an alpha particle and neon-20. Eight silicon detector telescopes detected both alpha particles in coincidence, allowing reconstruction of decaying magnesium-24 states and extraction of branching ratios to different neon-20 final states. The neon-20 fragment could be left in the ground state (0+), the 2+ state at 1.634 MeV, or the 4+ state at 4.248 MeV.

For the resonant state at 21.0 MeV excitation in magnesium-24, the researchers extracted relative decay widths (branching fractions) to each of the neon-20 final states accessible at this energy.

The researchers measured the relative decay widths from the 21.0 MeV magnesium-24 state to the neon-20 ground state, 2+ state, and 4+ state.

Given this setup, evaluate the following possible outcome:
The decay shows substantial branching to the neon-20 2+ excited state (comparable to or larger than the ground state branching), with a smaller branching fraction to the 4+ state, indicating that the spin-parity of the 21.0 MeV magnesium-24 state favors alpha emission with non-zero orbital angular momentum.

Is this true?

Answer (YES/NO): NO